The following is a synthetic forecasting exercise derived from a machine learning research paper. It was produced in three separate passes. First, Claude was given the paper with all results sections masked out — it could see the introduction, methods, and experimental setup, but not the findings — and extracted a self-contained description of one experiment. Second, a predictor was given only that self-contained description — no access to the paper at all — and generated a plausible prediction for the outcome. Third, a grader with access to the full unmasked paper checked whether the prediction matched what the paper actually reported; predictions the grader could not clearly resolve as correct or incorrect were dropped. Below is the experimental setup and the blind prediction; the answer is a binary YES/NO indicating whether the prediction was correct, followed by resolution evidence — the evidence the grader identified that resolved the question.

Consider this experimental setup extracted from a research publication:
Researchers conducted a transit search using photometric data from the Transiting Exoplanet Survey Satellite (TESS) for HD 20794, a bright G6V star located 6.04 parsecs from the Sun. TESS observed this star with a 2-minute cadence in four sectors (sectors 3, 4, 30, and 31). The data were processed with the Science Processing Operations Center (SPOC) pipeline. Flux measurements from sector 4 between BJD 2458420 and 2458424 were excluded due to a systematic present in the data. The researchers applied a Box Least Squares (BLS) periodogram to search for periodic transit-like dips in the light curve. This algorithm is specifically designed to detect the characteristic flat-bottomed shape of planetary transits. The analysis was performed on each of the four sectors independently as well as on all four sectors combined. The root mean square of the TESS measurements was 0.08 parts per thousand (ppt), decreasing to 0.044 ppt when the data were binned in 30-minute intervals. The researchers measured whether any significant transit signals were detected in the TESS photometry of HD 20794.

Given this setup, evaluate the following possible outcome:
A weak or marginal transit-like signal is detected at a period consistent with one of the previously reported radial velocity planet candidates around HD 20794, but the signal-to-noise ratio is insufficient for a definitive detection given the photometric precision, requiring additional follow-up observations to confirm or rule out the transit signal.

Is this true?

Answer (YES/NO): NO